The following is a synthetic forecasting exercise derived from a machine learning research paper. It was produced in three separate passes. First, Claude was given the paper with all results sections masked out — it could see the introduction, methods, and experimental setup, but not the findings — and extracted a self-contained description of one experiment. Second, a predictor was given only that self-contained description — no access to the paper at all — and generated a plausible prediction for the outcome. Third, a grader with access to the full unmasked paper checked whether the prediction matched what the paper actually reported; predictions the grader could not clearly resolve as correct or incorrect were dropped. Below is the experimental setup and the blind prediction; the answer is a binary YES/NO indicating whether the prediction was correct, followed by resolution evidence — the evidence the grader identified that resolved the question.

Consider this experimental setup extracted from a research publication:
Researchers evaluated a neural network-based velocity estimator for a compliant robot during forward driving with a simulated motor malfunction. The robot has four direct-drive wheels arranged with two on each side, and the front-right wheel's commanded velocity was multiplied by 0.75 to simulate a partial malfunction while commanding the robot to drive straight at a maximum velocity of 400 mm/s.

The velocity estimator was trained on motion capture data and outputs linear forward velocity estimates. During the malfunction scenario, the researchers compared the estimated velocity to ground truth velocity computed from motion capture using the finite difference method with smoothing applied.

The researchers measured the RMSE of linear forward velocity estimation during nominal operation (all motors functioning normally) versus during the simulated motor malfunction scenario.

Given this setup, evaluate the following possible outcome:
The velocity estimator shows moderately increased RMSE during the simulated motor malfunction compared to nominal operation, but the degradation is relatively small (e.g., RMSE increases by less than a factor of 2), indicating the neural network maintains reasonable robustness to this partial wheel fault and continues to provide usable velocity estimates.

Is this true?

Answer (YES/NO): YES